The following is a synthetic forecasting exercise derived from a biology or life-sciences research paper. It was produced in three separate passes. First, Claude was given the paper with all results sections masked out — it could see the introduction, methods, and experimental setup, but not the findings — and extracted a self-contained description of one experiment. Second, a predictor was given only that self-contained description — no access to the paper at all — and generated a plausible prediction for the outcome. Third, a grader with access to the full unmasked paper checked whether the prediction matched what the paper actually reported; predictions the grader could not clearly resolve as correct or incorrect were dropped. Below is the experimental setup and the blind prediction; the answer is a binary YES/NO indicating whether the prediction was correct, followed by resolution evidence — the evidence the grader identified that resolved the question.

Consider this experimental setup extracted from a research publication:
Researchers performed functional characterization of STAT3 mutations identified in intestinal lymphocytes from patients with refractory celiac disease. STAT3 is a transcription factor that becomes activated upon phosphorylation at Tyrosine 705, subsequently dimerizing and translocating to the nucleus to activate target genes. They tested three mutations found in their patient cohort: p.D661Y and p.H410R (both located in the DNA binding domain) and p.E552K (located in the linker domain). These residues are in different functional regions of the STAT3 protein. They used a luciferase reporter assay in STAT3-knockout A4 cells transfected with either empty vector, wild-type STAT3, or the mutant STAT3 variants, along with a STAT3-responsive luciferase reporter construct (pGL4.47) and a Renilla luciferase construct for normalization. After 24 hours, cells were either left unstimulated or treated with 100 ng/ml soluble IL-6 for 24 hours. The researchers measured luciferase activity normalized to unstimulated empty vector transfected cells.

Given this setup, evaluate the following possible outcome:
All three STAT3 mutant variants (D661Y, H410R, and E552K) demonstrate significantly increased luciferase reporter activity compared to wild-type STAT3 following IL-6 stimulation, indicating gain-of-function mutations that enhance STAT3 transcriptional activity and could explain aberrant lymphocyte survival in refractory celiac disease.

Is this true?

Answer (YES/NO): YES